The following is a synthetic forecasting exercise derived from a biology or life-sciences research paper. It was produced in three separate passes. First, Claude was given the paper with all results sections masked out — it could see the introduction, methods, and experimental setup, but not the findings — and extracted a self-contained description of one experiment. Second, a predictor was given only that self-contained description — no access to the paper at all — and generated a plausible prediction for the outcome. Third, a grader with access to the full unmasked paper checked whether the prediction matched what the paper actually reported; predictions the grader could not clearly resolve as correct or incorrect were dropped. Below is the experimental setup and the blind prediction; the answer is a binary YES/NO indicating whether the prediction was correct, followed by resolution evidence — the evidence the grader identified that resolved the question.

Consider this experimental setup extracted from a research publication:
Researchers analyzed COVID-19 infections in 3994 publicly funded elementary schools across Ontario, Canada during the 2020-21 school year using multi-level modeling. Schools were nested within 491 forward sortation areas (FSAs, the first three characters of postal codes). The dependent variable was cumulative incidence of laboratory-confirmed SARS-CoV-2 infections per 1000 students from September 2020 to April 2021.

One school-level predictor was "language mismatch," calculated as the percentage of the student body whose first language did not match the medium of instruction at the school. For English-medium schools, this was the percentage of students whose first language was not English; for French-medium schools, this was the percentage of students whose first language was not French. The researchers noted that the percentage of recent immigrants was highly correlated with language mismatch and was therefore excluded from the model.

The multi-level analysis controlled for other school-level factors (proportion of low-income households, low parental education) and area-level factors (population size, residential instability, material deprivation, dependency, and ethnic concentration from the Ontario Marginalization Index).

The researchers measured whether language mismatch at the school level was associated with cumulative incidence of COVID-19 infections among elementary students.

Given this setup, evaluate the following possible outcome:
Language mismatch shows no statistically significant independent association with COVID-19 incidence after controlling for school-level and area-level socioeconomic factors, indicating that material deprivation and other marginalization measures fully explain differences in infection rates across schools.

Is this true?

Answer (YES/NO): NO